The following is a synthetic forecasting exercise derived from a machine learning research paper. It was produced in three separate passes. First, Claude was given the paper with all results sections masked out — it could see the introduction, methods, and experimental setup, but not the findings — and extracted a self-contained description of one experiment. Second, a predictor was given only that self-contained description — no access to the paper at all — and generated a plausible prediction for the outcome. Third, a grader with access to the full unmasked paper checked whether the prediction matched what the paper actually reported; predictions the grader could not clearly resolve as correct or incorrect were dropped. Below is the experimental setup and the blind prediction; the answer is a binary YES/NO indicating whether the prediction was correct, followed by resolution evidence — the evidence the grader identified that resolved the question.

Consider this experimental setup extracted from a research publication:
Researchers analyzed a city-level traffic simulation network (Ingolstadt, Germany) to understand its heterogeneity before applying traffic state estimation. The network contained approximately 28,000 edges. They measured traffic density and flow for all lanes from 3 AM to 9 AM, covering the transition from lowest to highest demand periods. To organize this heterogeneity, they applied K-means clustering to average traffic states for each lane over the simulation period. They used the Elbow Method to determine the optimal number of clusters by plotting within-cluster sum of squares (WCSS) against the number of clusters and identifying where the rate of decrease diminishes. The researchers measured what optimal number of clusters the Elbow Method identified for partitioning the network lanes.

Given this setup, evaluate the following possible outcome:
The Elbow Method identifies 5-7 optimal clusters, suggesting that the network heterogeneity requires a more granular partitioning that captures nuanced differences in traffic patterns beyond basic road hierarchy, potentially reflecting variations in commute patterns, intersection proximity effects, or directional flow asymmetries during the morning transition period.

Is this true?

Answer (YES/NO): NO